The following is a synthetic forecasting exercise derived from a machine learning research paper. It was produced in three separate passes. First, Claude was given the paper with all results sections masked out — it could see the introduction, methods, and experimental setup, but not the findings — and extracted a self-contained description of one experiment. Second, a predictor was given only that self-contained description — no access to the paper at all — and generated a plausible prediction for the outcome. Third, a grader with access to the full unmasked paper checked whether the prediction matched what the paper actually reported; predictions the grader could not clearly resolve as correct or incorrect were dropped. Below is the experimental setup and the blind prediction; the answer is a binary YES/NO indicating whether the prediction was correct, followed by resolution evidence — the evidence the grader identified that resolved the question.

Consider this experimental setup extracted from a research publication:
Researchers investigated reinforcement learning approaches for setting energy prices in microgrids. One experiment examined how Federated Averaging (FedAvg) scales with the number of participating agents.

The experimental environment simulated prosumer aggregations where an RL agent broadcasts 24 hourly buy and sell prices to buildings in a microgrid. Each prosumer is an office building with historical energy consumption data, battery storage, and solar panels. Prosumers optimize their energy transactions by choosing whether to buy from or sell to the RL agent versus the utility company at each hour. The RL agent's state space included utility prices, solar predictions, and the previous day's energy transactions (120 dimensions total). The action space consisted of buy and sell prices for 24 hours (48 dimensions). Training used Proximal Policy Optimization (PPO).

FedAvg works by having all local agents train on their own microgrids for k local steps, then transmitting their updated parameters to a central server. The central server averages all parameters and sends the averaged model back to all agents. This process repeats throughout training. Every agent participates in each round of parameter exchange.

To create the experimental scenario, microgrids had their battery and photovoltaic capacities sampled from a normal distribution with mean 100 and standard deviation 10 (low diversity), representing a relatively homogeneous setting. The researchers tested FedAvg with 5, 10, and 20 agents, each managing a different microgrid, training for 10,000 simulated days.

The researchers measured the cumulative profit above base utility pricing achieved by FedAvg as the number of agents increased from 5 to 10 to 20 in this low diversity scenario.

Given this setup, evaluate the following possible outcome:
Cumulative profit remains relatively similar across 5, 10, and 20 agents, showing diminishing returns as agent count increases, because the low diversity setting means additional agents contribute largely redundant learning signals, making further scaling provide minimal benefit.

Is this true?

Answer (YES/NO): NO